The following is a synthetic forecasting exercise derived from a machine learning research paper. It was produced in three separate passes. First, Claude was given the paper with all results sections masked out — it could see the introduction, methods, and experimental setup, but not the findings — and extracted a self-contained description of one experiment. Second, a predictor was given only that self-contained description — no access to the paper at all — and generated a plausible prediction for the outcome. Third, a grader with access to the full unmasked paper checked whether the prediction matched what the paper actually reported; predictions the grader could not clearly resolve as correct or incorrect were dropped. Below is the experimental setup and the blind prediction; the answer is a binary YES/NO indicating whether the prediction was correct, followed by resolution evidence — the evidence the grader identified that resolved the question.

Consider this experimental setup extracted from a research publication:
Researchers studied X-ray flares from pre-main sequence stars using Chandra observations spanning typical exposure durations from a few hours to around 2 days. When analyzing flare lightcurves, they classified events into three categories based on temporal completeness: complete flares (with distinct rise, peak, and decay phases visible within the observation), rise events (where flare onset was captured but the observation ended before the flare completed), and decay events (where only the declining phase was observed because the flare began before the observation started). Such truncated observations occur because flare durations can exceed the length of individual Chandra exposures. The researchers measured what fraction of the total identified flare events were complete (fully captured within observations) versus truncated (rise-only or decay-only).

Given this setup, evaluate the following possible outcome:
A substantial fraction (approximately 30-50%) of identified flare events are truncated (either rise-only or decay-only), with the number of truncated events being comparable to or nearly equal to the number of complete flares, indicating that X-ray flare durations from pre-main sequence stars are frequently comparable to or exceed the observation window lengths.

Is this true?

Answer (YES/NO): NO